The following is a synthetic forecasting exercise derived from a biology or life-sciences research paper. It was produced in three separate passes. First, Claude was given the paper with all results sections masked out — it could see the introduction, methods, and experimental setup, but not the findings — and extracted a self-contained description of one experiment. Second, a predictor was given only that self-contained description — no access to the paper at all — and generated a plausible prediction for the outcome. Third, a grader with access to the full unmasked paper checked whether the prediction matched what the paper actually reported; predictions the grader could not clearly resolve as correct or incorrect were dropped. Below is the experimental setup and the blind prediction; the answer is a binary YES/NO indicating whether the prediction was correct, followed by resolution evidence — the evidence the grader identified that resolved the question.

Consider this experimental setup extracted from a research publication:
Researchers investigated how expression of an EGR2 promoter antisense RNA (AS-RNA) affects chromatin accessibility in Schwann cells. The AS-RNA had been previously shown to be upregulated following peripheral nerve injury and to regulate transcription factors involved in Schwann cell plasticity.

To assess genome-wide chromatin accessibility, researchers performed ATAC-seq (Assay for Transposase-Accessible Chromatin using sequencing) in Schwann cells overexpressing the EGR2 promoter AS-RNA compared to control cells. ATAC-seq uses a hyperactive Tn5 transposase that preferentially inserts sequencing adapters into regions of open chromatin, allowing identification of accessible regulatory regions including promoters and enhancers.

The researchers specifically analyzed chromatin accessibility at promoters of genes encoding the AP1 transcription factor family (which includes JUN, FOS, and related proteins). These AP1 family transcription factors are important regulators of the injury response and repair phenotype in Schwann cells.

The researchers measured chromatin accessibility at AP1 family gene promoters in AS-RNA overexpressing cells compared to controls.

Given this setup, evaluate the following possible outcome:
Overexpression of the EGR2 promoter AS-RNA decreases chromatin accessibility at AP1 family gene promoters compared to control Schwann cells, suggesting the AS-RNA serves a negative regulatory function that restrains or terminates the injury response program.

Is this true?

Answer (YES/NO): NO